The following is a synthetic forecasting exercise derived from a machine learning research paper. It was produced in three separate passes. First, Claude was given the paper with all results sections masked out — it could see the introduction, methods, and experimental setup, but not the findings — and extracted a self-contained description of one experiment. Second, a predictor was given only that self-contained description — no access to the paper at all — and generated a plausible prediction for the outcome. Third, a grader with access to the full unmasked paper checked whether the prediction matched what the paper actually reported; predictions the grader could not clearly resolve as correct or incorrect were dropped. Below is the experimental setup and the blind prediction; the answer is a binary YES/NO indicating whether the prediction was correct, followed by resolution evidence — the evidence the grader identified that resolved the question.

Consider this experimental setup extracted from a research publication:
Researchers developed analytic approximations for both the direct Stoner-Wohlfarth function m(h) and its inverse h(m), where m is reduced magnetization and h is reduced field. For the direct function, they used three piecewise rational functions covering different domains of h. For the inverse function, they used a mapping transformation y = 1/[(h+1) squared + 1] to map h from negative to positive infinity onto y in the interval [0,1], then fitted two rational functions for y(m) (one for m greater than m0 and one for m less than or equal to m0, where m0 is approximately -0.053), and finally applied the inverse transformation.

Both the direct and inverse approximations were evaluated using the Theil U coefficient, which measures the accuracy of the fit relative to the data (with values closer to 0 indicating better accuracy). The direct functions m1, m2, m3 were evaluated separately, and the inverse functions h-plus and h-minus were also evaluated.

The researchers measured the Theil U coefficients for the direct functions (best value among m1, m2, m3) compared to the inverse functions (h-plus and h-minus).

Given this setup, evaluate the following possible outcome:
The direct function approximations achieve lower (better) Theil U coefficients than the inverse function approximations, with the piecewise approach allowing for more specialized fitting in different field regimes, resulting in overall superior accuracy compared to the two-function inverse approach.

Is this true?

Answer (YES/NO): NO